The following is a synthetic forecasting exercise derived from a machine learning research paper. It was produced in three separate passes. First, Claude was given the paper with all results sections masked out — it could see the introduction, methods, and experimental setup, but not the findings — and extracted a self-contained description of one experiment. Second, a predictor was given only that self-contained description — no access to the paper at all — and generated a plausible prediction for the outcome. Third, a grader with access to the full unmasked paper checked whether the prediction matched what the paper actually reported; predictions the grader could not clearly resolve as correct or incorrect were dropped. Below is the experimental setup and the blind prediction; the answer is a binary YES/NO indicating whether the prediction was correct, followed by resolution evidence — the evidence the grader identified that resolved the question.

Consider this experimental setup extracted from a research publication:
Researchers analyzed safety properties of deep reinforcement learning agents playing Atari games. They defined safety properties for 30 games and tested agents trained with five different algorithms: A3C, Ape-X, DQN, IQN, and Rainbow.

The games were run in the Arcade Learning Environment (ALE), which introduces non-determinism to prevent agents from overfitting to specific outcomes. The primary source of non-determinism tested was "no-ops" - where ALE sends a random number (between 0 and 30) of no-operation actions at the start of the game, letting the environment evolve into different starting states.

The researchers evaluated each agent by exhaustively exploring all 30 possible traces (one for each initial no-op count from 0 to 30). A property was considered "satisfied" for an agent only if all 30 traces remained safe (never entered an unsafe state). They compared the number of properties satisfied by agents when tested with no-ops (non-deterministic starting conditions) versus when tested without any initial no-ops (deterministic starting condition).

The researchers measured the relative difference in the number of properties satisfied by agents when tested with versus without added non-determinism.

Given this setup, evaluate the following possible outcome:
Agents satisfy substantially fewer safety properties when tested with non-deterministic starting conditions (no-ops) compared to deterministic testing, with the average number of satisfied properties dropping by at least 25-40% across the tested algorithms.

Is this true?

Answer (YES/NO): NO